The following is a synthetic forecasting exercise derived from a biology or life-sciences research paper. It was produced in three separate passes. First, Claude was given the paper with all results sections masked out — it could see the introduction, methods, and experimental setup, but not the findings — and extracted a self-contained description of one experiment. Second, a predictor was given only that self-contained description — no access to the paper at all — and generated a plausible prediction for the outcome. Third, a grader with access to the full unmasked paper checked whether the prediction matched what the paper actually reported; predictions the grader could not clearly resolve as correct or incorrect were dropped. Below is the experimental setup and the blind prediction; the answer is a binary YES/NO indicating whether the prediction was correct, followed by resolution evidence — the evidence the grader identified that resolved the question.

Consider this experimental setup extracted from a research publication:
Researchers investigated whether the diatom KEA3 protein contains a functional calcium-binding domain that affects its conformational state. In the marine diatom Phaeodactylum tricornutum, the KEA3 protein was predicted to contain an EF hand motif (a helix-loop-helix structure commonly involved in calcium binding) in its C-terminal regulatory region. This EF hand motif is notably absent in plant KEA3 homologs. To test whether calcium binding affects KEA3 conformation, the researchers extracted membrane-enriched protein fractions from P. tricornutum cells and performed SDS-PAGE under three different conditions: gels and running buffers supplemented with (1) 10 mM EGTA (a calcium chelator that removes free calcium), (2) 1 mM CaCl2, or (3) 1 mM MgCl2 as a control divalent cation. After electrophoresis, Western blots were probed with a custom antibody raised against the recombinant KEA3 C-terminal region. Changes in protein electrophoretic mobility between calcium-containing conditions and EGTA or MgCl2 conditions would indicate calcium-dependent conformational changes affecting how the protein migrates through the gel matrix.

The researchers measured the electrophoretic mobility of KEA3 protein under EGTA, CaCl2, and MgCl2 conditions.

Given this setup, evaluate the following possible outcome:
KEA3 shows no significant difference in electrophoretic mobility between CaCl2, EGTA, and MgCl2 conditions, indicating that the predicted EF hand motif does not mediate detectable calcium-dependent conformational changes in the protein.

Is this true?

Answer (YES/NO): NO